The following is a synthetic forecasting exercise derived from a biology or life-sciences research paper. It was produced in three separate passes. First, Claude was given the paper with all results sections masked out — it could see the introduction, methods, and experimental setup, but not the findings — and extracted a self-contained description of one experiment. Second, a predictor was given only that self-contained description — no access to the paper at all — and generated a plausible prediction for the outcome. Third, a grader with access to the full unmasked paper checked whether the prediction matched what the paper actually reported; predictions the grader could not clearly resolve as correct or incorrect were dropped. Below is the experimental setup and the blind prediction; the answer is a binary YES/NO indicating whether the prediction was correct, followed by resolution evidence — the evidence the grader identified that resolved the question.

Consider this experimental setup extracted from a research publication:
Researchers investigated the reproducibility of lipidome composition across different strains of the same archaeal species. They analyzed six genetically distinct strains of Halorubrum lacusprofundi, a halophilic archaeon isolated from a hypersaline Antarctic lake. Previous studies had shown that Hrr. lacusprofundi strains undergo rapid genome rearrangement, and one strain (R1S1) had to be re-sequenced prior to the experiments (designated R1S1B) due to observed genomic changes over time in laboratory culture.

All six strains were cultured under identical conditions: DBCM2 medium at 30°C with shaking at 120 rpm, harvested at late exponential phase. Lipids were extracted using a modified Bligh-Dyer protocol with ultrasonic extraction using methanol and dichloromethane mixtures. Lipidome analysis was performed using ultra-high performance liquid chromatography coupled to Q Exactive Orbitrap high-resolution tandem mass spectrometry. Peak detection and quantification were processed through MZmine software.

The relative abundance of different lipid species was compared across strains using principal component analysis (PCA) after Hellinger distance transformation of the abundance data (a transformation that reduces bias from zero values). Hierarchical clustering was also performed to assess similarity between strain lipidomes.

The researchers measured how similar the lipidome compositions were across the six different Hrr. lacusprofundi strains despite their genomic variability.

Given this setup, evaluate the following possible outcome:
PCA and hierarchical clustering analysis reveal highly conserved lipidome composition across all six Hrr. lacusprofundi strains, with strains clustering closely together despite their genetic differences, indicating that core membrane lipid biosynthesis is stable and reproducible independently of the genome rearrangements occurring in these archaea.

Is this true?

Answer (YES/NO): YES